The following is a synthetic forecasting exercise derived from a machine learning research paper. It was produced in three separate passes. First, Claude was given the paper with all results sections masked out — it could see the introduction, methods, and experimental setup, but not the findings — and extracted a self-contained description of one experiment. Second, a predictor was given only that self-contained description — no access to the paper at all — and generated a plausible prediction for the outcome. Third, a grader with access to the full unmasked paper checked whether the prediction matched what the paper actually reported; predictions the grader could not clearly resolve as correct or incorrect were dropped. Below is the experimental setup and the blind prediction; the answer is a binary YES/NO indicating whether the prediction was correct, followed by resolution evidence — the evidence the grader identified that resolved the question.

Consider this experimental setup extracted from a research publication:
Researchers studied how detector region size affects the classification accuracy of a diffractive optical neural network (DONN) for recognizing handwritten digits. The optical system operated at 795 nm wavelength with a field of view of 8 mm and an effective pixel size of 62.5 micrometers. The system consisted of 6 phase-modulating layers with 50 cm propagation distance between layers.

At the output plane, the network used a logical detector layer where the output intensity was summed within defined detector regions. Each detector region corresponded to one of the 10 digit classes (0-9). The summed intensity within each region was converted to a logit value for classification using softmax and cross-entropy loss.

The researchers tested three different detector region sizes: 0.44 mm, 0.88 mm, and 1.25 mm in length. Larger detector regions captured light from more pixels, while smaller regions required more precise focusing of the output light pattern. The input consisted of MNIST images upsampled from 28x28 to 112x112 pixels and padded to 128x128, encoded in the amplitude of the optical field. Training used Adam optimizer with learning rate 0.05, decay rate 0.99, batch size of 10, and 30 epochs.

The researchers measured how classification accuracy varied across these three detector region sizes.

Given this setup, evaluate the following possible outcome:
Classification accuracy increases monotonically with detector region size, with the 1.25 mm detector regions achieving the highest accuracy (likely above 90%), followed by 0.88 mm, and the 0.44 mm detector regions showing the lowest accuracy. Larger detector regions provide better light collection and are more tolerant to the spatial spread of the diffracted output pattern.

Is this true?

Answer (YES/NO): NO